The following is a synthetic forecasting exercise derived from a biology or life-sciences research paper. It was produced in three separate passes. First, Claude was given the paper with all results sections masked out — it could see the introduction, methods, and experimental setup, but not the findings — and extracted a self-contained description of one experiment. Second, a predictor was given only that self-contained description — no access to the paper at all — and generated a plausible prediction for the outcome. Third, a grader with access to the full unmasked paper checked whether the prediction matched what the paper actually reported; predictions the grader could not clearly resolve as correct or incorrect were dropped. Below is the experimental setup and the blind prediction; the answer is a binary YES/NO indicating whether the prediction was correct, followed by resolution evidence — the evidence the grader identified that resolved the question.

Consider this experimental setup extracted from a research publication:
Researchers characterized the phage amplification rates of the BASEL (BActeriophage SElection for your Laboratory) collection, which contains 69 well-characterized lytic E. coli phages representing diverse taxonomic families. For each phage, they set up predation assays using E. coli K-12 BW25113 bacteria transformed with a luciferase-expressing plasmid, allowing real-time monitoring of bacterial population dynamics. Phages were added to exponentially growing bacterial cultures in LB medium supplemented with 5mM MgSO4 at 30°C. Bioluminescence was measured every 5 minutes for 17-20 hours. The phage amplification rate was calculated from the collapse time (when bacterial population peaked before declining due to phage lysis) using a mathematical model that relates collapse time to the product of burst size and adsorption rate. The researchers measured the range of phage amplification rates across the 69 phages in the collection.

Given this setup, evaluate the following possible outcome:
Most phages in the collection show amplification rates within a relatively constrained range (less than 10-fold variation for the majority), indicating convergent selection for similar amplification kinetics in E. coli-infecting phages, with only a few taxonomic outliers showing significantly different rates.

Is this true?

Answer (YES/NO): NO